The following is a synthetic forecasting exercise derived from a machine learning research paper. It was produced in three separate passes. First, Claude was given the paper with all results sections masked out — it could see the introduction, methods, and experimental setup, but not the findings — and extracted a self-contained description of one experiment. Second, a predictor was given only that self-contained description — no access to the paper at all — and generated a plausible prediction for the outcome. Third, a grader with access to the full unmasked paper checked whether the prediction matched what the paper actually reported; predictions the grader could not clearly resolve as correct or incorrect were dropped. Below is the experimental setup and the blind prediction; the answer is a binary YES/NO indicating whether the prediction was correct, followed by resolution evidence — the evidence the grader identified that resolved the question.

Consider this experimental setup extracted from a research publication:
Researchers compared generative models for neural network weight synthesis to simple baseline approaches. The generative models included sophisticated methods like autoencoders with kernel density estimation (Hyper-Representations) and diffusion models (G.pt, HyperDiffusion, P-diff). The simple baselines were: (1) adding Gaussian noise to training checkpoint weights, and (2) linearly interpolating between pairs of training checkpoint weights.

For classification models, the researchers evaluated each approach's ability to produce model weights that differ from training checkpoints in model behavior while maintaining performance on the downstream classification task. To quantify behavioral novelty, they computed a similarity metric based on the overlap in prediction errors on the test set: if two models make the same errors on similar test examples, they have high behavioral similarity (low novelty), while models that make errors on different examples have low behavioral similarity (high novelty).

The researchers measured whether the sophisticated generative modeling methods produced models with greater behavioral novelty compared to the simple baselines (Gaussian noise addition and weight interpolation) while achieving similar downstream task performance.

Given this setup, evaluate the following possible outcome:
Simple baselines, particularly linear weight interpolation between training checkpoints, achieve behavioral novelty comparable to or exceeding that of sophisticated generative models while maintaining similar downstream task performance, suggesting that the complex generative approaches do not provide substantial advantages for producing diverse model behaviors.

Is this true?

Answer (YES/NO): NO